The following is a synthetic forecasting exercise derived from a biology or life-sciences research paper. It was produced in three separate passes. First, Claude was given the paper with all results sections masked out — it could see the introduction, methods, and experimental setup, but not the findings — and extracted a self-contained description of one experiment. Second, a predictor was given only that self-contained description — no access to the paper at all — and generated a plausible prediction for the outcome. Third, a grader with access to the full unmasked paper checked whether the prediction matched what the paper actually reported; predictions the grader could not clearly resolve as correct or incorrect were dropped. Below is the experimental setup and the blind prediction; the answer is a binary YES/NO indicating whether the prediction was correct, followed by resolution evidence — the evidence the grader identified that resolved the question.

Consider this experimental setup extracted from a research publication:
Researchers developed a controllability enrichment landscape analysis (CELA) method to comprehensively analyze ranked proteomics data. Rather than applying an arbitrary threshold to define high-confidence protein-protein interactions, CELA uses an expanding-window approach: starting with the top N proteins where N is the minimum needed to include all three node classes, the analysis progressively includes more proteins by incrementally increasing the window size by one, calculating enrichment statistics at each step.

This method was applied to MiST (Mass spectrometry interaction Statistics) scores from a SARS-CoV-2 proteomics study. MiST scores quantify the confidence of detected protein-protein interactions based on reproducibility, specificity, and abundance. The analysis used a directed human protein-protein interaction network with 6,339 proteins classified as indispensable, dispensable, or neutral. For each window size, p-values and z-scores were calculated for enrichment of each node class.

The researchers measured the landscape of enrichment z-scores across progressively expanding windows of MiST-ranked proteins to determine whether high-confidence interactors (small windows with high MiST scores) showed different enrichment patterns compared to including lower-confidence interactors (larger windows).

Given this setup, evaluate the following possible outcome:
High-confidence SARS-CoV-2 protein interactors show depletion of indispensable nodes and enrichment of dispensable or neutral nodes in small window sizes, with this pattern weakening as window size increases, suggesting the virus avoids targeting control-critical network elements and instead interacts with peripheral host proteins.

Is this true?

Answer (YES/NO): NO